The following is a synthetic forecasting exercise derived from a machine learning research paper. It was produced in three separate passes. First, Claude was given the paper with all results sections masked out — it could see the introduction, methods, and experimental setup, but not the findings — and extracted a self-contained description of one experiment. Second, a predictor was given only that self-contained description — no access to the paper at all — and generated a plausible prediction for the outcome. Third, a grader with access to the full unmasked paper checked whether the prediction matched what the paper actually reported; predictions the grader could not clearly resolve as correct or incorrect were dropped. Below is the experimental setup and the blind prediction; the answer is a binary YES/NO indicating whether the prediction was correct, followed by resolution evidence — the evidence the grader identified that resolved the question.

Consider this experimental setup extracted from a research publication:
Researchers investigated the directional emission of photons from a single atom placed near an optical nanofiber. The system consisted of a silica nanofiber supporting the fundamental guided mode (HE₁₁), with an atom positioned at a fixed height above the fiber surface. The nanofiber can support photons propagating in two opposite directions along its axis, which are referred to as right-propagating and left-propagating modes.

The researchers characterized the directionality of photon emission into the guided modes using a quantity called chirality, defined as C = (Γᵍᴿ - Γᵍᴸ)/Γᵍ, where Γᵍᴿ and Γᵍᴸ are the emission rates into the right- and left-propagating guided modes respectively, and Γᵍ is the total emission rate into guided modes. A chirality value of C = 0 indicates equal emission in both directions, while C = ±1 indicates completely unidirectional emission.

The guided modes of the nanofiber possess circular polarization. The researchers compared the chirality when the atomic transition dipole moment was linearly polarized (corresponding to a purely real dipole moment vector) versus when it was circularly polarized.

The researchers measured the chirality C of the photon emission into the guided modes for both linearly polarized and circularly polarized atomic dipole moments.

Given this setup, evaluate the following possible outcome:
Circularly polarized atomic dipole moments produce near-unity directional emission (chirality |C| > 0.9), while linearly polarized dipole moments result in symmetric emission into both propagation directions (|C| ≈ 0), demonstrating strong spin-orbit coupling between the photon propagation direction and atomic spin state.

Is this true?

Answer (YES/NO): NO